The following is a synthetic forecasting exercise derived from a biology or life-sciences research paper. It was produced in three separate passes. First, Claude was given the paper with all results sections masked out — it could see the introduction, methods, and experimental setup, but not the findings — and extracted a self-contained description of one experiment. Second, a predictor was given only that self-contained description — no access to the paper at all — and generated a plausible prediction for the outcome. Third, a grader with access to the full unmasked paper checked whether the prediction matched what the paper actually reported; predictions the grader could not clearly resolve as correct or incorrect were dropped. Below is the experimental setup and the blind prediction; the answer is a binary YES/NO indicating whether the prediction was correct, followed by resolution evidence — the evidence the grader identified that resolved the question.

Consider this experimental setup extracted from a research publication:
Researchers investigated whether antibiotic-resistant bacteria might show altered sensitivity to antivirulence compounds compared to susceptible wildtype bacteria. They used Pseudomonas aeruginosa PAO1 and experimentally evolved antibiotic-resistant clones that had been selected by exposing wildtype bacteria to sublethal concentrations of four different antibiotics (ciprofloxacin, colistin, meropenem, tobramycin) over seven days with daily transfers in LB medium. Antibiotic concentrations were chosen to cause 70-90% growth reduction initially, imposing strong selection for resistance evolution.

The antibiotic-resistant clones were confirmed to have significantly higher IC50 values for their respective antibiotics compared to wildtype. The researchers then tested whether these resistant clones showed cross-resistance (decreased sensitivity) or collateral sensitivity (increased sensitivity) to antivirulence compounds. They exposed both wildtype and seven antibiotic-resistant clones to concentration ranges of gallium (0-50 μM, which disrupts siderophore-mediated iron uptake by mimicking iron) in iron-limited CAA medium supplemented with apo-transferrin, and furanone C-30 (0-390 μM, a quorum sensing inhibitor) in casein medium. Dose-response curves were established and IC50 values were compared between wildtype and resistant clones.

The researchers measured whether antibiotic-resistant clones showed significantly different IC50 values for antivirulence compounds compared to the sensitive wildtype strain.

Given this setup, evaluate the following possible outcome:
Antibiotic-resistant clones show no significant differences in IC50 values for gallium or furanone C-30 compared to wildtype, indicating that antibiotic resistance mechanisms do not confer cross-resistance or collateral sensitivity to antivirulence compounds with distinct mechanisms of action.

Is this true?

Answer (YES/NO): NO